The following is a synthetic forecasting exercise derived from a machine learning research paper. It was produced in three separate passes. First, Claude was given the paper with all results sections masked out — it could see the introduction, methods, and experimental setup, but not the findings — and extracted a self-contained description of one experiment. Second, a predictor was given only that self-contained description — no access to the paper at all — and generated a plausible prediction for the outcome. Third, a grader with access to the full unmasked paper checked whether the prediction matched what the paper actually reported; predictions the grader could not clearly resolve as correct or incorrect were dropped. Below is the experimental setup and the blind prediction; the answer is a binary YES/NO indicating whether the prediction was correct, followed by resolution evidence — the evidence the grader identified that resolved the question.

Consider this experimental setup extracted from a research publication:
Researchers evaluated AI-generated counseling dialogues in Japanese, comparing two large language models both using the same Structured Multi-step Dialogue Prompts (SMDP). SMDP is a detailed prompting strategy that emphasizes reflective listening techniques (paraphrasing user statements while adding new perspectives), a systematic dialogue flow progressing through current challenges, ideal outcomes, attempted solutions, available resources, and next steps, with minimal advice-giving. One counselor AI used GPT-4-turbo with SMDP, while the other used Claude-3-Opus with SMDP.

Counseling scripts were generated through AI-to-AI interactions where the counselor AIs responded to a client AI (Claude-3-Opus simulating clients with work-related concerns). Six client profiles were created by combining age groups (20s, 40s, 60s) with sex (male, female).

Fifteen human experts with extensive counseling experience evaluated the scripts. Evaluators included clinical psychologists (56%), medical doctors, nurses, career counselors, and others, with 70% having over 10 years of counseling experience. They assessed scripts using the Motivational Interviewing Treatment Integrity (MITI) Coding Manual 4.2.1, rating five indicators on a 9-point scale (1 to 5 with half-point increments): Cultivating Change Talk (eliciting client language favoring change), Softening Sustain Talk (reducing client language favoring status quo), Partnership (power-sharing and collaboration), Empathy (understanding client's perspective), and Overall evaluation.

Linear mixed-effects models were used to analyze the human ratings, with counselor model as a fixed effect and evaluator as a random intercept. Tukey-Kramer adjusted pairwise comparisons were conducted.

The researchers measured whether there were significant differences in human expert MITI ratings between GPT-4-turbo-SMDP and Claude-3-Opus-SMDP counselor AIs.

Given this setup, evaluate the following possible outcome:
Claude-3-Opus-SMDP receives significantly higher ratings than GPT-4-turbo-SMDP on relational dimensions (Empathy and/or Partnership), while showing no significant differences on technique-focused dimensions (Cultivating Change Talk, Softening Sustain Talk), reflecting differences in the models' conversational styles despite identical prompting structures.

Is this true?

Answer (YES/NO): NO